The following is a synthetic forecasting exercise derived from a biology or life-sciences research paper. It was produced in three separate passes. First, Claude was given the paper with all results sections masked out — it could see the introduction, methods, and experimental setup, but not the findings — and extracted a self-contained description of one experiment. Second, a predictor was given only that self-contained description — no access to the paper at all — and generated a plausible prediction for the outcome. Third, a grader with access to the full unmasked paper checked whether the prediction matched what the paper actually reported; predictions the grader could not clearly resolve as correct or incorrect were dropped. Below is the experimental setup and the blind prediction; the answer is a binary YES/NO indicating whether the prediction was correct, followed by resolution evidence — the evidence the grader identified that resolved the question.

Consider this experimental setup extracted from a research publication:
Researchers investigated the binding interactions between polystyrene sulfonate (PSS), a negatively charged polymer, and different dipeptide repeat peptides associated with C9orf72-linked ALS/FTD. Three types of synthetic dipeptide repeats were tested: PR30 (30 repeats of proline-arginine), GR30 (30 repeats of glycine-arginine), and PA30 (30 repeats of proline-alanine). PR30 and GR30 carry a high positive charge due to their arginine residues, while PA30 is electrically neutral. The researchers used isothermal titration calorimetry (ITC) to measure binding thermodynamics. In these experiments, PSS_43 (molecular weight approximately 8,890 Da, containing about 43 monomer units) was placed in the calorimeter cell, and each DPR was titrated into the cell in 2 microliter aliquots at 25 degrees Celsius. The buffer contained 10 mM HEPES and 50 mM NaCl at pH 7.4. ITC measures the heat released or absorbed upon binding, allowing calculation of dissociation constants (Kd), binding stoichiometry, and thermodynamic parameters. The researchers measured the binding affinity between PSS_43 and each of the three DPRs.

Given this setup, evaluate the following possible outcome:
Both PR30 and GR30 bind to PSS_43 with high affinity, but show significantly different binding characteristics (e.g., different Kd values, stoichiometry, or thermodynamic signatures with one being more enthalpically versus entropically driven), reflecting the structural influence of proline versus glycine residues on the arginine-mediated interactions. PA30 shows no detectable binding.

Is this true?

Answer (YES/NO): NO